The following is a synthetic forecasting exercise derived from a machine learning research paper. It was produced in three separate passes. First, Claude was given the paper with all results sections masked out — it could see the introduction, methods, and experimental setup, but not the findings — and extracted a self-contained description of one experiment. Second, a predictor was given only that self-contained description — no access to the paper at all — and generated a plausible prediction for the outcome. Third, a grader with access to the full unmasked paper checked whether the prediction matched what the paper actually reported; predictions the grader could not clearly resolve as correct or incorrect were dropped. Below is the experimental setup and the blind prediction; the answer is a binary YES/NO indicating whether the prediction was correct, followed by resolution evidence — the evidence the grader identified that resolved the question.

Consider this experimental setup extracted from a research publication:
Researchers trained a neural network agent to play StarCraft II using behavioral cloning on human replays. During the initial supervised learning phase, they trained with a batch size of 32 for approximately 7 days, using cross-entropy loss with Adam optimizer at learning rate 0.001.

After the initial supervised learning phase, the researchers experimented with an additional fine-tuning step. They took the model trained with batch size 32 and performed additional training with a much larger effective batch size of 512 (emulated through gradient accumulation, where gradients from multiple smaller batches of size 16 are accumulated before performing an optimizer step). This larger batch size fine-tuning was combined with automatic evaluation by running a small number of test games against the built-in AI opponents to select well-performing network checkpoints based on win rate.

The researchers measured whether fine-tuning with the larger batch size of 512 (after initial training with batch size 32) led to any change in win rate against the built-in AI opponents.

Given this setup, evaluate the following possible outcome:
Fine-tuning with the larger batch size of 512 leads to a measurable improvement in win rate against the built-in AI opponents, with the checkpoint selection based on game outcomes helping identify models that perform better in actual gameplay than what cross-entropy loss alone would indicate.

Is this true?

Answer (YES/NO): YES